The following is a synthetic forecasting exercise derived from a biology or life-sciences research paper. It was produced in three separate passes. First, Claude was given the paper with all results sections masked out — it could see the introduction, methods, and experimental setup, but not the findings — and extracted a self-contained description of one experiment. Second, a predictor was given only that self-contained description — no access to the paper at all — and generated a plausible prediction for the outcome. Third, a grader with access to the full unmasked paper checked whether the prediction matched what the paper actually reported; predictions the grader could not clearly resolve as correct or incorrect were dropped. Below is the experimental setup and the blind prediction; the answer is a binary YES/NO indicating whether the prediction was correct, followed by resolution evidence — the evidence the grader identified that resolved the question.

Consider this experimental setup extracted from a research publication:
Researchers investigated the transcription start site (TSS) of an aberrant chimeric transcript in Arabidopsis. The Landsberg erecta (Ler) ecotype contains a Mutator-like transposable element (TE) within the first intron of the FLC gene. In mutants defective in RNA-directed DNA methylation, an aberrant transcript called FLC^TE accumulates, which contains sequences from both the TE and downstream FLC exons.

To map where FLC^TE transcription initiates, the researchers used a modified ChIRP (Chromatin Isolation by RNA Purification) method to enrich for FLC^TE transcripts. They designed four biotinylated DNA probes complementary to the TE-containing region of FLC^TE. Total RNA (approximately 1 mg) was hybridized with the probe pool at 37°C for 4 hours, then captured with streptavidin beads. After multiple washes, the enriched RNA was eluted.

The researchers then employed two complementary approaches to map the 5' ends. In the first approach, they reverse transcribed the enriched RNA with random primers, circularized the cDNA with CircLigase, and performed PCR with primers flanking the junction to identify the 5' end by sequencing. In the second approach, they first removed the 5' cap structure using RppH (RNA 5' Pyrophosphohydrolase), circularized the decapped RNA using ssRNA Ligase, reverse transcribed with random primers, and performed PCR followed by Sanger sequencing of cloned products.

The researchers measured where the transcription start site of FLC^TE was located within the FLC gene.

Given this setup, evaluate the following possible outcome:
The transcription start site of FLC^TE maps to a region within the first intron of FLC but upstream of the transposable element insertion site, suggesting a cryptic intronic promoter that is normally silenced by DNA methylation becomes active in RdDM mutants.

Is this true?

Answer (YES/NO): NO